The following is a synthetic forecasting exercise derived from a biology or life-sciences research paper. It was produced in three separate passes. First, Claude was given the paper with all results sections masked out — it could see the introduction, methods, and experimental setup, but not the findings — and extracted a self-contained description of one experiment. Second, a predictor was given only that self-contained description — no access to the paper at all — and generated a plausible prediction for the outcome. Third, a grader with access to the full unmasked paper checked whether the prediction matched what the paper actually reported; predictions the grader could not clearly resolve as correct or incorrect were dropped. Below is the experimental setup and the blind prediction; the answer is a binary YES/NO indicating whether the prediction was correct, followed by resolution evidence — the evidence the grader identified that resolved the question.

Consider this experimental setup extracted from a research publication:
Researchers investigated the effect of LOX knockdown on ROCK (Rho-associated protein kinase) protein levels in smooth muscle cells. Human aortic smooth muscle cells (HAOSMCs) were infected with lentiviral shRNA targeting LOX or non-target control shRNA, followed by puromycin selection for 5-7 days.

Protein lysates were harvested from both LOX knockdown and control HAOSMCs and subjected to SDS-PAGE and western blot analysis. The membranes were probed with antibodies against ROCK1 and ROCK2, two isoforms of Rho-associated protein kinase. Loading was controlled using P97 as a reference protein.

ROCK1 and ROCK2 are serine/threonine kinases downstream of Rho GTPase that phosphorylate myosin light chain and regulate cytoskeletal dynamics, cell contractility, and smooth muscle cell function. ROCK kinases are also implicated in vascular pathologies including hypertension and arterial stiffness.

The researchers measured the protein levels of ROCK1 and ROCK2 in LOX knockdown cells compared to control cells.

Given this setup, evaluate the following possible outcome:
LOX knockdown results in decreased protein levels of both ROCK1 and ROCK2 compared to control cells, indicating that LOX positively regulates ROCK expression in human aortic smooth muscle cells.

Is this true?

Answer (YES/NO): YES